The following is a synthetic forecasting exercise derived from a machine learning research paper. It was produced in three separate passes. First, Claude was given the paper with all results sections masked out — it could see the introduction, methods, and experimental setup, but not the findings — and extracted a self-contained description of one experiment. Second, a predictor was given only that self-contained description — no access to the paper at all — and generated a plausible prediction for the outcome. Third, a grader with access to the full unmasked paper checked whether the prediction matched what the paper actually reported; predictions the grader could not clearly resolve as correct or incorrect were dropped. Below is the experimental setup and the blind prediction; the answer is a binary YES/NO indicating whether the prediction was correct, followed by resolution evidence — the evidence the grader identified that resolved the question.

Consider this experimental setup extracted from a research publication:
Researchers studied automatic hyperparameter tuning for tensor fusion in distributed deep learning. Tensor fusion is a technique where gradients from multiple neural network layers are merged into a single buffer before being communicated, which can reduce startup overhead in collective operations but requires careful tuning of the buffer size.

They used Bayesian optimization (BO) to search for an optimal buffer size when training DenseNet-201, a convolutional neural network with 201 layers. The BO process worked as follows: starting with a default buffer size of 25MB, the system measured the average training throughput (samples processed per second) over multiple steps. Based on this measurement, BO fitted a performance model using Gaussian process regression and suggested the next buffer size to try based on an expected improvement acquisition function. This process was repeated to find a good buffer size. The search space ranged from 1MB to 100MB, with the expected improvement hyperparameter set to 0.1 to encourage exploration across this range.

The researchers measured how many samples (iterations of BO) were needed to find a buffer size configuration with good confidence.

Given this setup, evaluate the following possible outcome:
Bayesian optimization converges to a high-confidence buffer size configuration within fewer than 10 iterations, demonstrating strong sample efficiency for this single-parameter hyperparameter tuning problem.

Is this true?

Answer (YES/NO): YES